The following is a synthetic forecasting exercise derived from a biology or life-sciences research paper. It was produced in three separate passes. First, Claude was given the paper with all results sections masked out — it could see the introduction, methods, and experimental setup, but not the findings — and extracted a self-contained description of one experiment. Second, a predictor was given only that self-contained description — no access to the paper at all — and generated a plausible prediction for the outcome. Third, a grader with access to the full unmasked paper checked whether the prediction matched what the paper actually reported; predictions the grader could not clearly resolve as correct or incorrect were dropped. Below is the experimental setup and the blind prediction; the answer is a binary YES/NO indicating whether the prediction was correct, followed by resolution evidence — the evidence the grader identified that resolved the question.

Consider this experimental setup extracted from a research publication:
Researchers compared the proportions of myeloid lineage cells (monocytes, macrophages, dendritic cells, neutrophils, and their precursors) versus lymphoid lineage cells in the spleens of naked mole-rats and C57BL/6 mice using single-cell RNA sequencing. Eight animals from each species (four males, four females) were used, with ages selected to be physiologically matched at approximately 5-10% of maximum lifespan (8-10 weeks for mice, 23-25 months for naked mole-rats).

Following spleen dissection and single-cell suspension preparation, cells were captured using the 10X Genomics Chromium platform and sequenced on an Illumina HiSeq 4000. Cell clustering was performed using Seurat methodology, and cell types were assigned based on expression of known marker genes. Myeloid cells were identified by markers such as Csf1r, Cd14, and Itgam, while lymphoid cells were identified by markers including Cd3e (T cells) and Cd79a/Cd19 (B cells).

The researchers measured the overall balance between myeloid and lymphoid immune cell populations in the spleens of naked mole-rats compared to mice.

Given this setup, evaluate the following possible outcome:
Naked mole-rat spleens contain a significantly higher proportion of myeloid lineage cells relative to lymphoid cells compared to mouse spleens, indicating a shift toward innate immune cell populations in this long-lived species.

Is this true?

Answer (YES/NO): YES